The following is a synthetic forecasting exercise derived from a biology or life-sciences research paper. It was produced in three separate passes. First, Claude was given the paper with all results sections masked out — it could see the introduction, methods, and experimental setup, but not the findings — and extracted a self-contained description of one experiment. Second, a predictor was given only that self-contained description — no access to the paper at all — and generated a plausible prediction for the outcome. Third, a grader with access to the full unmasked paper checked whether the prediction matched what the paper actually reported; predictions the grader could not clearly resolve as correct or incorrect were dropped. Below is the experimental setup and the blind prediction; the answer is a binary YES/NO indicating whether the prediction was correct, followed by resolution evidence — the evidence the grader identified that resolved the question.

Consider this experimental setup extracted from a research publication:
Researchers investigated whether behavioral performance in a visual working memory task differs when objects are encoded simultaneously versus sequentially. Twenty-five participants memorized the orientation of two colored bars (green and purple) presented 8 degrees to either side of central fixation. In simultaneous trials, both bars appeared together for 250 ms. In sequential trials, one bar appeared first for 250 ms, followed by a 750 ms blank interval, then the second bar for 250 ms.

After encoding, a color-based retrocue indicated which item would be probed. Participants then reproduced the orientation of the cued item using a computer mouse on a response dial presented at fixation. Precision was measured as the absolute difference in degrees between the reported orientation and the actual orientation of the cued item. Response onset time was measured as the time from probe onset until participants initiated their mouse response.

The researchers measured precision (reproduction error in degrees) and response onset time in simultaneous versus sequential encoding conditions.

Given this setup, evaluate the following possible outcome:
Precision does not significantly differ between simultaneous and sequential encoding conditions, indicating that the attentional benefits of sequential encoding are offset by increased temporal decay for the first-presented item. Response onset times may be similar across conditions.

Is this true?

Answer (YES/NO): NO